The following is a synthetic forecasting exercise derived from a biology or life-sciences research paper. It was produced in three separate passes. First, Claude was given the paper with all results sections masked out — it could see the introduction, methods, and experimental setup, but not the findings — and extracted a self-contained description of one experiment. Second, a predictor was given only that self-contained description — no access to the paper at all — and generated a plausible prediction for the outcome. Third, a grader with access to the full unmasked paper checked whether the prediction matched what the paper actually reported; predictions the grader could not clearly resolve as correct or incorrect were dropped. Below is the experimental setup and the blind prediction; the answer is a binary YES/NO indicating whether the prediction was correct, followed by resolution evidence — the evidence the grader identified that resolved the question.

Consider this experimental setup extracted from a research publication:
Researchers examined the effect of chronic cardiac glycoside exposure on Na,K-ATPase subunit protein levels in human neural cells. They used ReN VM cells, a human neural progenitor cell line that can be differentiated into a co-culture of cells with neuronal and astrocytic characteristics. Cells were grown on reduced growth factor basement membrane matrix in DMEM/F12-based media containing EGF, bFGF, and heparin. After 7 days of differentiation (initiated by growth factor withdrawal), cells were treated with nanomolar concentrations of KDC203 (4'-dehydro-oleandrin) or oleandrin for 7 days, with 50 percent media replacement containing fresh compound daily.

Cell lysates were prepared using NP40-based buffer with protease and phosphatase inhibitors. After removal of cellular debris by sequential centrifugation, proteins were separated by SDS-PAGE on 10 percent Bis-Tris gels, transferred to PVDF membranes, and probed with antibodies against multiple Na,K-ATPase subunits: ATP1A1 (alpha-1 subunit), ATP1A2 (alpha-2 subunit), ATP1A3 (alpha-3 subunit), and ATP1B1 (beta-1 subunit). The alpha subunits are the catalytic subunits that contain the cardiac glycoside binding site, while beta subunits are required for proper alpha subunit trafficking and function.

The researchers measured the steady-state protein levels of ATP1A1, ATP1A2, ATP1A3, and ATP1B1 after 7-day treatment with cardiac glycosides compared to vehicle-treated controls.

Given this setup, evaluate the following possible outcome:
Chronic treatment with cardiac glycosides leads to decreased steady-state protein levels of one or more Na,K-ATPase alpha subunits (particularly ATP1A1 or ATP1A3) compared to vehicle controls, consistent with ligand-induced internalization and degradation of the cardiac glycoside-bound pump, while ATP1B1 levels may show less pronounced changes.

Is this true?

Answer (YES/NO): YES